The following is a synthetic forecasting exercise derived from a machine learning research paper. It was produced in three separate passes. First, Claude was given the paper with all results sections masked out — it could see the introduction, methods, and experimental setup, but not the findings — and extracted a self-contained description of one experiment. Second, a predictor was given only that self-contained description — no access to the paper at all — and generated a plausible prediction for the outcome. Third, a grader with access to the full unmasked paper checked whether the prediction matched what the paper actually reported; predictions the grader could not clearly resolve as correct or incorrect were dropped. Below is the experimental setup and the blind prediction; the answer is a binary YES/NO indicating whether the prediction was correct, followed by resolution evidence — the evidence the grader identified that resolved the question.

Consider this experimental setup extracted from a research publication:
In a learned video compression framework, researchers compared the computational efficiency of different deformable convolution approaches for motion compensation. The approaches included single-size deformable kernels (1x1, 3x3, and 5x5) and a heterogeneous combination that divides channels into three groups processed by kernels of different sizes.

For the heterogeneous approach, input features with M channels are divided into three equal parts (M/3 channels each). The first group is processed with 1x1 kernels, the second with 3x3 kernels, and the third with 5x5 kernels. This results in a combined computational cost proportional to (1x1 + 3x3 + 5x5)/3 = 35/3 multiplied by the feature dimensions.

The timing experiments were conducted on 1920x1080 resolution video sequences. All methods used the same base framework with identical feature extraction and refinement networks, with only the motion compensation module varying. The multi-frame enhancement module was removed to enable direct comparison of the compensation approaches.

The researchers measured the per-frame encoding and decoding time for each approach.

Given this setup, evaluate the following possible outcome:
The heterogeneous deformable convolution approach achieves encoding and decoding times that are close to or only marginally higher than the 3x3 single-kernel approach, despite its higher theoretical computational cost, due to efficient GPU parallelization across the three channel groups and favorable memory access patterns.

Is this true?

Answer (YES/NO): NO